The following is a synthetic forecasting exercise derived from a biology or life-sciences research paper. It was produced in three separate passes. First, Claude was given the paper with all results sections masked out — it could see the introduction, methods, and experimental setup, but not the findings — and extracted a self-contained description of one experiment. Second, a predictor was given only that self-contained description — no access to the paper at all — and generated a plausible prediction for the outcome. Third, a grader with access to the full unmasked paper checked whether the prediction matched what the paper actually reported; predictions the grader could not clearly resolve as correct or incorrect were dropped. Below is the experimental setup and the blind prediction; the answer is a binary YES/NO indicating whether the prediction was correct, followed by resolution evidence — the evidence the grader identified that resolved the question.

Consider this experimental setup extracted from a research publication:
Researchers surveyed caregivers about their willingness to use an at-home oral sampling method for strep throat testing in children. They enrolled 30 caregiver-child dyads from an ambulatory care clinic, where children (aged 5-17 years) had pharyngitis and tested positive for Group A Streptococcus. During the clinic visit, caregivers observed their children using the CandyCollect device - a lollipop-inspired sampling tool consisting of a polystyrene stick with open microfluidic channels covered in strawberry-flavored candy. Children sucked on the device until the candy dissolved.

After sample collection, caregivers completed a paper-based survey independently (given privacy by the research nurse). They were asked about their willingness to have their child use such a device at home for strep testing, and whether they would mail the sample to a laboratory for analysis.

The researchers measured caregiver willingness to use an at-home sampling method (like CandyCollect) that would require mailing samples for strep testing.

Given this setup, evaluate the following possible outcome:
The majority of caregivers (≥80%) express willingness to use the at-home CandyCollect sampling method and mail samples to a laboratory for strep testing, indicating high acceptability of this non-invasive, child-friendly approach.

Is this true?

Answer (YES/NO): YES